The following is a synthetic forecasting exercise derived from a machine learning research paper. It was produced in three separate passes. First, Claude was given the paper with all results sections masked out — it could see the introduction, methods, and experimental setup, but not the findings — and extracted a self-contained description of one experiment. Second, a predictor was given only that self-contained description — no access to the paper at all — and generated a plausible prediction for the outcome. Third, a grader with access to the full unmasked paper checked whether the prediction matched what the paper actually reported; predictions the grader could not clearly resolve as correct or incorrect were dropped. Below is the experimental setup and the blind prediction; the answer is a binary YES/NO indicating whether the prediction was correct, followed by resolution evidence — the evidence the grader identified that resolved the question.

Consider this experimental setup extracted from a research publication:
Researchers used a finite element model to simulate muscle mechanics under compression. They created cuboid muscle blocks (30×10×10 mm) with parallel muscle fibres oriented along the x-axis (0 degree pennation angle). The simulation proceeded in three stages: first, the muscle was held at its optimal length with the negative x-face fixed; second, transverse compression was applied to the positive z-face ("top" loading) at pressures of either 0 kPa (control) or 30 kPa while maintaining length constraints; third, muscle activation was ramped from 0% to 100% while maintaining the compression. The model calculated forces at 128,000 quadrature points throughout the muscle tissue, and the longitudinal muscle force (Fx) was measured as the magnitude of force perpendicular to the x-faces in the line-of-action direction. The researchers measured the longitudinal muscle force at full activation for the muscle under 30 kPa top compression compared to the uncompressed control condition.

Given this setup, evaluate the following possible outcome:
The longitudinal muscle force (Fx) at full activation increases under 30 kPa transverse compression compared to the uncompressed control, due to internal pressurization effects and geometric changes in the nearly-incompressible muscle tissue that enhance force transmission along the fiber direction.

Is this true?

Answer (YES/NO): NO